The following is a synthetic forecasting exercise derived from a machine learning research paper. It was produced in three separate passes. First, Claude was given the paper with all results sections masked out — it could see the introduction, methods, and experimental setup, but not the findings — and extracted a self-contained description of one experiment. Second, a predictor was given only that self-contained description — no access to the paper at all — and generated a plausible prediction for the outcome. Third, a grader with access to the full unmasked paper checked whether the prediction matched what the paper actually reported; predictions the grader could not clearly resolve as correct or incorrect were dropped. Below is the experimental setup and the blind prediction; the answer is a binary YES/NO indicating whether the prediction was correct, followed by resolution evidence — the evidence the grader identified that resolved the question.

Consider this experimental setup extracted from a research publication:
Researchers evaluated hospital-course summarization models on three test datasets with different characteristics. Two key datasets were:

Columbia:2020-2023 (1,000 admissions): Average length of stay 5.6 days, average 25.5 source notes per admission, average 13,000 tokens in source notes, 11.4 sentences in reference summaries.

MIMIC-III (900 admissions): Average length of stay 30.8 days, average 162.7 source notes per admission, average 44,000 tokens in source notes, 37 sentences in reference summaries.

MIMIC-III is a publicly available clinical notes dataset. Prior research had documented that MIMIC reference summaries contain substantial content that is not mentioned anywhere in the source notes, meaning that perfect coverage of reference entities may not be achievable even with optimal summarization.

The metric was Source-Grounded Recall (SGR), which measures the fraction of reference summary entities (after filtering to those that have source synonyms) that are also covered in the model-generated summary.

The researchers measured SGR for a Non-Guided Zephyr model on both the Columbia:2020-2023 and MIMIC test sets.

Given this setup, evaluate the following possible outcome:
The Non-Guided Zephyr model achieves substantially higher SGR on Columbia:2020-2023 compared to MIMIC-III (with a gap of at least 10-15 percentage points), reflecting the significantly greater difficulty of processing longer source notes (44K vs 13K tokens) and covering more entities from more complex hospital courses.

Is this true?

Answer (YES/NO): YES